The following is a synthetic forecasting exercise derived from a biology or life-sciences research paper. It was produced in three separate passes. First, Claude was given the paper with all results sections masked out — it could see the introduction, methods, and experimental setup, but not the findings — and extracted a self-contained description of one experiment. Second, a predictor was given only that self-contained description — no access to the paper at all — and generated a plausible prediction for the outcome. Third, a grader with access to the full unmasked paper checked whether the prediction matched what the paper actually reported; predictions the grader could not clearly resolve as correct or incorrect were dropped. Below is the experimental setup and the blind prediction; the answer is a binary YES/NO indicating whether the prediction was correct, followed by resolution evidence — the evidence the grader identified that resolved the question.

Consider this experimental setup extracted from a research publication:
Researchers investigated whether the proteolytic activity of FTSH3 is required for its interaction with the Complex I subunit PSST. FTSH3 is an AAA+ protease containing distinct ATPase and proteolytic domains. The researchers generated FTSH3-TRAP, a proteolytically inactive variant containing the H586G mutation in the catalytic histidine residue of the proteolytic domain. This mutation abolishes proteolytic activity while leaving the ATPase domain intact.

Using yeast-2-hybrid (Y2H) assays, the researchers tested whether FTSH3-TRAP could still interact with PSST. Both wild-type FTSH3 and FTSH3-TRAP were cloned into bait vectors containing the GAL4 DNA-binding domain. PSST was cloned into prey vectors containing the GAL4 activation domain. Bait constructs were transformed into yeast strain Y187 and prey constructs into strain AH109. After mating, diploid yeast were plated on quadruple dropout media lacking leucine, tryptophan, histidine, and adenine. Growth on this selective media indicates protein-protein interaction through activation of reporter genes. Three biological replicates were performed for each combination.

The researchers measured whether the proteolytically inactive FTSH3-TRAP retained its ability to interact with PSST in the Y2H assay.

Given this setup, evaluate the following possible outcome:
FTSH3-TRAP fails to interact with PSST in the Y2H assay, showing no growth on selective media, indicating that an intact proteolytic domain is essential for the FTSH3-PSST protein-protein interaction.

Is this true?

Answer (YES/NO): NO